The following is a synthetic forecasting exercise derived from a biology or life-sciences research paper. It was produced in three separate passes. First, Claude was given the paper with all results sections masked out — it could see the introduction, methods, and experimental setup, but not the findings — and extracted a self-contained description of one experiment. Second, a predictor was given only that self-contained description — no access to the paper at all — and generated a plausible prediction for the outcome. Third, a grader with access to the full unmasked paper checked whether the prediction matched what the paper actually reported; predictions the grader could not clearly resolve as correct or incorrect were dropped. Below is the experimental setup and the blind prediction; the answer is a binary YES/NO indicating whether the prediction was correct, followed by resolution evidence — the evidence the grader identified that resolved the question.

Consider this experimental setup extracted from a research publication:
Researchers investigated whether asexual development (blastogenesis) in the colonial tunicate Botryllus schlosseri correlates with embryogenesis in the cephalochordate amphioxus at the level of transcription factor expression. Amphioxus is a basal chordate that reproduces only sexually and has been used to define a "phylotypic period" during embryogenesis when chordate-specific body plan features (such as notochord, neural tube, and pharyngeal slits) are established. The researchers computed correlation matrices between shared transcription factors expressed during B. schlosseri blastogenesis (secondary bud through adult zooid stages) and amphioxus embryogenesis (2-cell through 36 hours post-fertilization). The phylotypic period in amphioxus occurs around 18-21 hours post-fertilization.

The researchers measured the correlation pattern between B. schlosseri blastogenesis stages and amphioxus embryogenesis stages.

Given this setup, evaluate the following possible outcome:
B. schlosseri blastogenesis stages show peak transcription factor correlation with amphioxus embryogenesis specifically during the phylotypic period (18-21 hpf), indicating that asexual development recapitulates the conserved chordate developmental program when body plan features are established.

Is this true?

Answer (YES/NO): NO